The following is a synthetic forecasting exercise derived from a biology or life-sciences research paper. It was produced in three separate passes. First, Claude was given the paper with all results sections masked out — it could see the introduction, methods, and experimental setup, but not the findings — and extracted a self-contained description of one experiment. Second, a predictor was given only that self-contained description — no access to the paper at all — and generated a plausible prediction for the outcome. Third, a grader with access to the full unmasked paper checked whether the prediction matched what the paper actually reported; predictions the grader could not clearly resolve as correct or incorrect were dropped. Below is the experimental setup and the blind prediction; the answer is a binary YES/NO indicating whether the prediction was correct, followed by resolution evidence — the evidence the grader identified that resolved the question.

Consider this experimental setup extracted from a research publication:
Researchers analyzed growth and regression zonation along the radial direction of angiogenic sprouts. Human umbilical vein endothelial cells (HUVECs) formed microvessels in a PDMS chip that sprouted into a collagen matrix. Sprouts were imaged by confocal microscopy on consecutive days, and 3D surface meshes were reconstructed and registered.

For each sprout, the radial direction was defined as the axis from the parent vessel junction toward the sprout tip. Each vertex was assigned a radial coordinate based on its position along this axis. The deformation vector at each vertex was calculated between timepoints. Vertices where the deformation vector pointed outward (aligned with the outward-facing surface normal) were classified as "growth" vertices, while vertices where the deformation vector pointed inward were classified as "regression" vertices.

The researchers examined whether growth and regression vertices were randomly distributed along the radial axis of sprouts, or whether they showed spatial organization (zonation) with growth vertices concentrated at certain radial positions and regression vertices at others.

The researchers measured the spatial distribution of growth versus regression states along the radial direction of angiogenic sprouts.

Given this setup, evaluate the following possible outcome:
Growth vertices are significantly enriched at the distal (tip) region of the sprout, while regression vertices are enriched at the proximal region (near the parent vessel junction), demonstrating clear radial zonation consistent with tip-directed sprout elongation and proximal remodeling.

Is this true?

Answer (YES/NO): YES